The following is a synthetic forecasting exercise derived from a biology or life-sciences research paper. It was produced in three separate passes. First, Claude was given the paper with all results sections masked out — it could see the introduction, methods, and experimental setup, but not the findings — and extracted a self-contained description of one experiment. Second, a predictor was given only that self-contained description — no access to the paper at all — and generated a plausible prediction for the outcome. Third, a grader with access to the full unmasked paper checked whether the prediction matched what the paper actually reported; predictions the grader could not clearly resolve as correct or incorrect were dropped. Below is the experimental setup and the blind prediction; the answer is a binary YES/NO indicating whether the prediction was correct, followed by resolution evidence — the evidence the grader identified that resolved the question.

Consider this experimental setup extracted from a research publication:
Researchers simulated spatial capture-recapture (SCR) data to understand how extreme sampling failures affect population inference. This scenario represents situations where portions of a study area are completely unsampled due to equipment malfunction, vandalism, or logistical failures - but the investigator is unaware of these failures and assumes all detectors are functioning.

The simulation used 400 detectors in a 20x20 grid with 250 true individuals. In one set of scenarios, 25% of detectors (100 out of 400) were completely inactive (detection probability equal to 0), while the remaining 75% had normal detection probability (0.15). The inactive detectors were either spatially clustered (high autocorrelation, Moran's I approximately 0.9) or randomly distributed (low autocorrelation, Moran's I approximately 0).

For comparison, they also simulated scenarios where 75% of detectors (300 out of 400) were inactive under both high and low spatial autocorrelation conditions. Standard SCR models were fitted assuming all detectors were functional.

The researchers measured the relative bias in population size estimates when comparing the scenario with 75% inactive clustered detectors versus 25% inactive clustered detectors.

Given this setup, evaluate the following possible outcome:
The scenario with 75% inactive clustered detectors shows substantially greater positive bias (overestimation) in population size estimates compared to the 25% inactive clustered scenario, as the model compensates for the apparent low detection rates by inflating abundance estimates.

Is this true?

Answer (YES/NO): NO